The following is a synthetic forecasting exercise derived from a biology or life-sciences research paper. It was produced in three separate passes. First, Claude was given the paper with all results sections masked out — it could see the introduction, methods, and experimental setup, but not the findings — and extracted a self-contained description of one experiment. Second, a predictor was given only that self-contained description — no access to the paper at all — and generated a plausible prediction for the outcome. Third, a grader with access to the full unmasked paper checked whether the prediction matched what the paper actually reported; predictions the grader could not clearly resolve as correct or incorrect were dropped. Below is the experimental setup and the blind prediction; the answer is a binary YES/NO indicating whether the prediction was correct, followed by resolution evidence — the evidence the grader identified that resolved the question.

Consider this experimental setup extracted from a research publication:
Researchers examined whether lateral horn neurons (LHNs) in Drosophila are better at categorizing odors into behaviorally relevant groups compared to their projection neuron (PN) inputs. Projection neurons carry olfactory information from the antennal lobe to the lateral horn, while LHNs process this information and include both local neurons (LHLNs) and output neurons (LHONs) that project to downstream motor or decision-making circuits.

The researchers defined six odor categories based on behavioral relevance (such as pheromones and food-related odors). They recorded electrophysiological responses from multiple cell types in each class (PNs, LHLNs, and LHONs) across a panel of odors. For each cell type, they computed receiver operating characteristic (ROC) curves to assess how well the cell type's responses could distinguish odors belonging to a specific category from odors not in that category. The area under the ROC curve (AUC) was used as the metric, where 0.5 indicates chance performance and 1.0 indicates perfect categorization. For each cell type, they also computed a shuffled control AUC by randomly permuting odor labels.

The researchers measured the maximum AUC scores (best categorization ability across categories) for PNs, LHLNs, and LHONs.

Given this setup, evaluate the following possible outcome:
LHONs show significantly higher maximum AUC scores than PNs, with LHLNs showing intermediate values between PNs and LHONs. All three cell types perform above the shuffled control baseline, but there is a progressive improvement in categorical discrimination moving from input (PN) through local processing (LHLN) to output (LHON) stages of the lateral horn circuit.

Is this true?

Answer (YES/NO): NO